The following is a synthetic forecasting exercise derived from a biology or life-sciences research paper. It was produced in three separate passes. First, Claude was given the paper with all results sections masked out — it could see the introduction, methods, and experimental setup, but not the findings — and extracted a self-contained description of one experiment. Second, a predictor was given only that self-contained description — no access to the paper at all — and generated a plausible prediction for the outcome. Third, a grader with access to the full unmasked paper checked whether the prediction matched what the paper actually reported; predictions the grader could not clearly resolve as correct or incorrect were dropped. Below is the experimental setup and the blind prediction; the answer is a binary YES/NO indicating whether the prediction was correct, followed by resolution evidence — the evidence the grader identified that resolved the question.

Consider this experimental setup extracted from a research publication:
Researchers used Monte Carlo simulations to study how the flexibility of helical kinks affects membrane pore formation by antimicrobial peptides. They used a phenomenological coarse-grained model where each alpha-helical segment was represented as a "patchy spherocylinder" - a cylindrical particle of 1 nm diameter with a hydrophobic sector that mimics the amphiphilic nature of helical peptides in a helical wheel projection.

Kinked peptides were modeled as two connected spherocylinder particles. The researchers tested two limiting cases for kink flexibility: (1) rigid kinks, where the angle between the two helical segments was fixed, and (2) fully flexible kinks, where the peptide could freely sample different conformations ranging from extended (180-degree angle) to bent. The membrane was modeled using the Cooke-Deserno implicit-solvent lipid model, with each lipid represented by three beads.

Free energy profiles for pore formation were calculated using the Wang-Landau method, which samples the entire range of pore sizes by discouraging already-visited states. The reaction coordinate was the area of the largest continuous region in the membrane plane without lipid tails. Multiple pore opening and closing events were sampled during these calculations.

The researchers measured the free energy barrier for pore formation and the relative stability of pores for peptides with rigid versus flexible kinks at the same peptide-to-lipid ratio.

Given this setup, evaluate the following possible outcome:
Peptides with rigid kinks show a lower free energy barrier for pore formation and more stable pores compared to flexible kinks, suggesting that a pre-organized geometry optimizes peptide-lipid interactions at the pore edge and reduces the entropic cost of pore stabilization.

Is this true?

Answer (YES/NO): NO